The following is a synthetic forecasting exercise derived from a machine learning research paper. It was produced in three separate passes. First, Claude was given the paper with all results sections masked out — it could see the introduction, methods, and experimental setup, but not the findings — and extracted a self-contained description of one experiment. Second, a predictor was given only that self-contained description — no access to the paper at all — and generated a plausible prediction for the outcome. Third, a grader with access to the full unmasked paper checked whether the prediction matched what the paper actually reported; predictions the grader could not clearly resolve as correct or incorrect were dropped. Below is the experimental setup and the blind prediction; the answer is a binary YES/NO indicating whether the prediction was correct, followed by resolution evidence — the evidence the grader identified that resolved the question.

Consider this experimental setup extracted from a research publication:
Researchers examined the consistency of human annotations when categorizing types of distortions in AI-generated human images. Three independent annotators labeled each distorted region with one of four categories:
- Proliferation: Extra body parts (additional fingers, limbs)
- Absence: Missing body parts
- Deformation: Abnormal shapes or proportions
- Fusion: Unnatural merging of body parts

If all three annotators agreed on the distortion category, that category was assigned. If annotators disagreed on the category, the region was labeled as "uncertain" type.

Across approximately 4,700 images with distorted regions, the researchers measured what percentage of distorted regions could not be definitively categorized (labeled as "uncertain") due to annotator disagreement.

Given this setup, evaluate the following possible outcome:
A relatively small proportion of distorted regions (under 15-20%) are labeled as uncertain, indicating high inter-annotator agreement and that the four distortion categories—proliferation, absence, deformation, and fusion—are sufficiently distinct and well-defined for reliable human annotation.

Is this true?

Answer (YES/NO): NO